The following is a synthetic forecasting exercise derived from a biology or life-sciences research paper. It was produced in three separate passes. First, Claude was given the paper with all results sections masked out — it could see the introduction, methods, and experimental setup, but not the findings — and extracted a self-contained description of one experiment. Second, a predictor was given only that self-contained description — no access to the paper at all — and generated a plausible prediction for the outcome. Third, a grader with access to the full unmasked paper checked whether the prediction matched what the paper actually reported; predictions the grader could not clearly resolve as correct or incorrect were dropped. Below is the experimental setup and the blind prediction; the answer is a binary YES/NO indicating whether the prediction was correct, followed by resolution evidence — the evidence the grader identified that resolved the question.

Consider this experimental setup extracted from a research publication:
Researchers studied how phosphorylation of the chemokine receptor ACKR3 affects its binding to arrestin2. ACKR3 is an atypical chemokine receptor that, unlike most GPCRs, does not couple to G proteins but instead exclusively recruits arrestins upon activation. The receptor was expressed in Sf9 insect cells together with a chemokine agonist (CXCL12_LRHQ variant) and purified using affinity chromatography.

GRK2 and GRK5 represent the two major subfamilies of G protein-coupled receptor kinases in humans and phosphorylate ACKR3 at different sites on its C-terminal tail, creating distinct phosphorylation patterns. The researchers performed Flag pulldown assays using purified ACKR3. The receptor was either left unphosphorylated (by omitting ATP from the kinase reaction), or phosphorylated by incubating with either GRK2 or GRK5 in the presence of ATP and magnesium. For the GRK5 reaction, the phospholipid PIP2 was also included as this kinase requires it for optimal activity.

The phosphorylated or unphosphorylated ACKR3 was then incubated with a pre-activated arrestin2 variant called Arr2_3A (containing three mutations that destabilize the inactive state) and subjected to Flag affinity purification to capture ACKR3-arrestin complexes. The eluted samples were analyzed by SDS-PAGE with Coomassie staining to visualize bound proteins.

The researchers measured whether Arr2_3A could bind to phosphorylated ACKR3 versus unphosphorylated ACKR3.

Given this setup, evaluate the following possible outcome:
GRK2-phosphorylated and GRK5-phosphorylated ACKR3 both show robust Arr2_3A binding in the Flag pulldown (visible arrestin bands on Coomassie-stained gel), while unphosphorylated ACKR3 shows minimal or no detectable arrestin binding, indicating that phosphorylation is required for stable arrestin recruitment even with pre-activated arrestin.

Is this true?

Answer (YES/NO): YES